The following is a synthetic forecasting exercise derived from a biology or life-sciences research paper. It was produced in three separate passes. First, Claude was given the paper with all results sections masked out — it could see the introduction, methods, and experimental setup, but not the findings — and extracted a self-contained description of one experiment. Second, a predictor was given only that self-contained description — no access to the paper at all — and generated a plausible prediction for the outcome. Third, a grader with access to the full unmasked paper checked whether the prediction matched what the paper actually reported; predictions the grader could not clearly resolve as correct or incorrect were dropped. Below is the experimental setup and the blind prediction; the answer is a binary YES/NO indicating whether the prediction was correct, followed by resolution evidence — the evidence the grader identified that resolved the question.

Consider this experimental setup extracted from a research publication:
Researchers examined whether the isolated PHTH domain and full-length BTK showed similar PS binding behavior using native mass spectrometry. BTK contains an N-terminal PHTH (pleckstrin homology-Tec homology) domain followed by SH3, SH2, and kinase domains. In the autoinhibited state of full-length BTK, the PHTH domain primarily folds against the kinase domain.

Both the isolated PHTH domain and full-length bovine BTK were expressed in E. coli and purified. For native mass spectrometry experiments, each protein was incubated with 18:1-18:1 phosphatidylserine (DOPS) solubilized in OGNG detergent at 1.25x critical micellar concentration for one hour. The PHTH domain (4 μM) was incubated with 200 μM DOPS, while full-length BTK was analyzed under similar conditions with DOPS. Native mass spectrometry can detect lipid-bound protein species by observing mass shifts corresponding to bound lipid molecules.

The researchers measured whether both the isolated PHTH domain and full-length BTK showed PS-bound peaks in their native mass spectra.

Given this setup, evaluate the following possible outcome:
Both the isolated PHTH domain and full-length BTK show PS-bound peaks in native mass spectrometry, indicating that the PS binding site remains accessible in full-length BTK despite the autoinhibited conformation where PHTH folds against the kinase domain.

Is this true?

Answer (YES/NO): YES